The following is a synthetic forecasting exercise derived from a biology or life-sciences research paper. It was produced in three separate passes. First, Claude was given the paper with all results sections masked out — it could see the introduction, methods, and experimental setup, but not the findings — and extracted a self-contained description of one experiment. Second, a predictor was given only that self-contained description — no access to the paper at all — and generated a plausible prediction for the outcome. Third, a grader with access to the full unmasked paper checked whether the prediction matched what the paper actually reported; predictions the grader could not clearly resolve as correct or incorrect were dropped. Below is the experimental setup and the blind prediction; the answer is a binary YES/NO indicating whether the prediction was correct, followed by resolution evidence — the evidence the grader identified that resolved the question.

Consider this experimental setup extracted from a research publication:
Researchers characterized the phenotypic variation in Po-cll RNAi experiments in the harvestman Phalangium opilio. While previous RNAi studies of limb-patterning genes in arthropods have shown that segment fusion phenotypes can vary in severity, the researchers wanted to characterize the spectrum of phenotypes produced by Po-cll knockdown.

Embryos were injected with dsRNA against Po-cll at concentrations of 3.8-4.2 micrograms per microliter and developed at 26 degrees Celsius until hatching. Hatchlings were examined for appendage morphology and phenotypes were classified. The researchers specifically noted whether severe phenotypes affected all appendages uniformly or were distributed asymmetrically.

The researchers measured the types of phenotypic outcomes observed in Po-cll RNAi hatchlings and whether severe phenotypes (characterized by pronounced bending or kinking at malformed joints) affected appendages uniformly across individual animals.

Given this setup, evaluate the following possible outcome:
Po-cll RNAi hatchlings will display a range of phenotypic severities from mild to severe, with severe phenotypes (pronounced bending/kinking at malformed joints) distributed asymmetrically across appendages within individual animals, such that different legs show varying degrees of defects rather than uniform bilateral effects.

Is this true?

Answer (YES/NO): YES